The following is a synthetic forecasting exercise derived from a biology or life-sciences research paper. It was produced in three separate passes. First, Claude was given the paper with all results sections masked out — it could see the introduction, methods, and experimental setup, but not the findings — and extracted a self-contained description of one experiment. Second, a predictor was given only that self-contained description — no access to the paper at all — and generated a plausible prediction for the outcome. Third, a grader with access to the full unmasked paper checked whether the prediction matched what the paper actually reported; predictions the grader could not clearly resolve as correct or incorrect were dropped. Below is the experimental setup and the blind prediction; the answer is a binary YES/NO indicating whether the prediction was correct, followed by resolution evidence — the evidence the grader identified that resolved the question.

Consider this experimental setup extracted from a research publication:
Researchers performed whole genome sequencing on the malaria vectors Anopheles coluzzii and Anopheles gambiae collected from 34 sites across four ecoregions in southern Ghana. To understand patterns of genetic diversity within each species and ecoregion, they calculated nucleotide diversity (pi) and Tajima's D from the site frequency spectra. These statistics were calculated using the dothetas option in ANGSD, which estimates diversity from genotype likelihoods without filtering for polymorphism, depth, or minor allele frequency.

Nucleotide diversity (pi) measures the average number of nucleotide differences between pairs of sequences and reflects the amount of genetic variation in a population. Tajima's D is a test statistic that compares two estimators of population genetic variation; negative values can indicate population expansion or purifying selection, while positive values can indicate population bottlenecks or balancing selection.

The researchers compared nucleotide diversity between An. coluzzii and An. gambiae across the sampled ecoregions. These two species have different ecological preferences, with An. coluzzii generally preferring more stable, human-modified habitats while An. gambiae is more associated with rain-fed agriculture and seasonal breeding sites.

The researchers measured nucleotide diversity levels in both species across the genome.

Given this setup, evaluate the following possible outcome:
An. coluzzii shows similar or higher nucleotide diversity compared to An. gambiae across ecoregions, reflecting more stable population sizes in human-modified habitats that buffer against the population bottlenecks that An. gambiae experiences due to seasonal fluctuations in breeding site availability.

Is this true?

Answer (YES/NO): NO